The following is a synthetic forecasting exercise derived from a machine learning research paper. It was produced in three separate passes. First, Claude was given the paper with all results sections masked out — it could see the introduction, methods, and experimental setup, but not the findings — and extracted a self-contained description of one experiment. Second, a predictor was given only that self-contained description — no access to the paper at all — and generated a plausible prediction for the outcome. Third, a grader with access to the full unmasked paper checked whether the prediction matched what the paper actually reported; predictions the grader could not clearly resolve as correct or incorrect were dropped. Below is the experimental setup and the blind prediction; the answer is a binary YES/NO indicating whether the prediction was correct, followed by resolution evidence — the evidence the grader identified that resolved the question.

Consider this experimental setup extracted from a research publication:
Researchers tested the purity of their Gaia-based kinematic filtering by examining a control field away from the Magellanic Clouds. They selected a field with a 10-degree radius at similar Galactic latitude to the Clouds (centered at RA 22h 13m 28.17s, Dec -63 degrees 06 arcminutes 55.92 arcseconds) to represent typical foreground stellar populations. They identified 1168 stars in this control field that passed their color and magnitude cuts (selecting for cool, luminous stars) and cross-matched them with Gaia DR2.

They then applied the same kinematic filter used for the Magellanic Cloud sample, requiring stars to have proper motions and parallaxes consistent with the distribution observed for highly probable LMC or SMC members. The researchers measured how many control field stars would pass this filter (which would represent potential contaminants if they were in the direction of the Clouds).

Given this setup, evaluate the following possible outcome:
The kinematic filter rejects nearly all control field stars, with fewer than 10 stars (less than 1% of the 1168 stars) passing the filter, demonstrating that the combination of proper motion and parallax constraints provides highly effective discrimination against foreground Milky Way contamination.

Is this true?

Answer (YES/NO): YES